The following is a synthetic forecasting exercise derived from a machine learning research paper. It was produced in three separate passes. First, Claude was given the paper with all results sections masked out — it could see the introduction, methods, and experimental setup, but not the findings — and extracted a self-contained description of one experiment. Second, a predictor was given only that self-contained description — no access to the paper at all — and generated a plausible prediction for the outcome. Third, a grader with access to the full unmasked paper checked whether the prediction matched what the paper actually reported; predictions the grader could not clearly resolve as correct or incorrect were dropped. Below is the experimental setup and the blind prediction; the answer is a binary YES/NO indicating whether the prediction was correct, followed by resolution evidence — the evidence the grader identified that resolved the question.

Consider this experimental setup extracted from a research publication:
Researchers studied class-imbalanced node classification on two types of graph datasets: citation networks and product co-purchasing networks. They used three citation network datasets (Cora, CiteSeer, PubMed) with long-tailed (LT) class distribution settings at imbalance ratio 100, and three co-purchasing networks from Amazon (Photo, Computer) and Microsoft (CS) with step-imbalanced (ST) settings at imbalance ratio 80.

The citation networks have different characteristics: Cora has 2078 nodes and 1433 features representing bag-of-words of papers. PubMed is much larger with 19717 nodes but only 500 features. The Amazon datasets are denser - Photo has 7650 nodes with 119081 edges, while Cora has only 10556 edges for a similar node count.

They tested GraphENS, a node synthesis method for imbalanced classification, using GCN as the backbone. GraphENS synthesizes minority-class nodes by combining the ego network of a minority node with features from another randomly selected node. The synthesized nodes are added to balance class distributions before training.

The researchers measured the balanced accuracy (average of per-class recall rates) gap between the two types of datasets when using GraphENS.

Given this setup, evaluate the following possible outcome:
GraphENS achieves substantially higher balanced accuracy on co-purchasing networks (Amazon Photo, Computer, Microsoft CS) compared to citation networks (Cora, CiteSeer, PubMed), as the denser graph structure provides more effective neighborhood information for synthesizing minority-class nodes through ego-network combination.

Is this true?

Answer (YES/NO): YES